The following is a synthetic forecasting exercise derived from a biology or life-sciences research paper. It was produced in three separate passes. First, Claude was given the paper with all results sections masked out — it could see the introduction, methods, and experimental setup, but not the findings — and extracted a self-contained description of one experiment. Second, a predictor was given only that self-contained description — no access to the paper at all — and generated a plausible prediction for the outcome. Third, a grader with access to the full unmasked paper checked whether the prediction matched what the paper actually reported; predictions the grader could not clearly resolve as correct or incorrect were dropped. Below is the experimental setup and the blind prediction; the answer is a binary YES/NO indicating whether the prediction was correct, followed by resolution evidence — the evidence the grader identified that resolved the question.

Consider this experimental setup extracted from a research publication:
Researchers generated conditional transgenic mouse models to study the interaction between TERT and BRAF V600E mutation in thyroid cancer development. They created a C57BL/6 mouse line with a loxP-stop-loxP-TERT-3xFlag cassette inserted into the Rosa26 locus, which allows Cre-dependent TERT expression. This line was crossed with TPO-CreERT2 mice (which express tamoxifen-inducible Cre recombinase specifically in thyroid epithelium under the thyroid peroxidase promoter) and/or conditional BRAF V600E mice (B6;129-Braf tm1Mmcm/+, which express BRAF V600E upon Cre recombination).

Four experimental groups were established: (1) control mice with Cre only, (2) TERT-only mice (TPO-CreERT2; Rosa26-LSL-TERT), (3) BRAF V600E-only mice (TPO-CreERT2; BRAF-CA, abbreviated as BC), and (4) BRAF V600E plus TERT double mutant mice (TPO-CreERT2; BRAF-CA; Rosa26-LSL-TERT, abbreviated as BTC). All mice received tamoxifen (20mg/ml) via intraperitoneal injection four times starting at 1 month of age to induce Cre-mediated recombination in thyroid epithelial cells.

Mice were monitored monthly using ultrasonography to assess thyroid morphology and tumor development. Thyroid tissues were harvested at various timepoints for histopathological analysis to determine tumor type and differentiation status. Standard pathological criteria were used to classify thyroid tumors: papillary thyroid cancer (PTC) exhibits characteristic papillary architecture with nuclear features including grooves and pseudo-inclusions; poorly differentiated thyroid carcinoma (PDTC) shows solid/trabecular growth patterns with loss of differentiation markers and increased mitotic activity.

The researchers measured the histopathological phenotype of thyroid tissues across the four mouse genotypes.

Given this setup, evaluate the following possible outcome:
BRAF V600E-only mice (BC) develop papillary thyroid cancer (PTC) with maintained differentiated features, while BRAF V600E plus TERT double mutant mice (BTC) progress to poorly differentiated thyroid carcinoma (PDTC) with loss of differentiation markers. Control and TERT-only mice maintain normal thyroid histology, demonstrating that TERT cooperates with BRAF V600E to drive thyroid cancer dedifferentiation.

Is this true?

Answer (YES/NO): YES